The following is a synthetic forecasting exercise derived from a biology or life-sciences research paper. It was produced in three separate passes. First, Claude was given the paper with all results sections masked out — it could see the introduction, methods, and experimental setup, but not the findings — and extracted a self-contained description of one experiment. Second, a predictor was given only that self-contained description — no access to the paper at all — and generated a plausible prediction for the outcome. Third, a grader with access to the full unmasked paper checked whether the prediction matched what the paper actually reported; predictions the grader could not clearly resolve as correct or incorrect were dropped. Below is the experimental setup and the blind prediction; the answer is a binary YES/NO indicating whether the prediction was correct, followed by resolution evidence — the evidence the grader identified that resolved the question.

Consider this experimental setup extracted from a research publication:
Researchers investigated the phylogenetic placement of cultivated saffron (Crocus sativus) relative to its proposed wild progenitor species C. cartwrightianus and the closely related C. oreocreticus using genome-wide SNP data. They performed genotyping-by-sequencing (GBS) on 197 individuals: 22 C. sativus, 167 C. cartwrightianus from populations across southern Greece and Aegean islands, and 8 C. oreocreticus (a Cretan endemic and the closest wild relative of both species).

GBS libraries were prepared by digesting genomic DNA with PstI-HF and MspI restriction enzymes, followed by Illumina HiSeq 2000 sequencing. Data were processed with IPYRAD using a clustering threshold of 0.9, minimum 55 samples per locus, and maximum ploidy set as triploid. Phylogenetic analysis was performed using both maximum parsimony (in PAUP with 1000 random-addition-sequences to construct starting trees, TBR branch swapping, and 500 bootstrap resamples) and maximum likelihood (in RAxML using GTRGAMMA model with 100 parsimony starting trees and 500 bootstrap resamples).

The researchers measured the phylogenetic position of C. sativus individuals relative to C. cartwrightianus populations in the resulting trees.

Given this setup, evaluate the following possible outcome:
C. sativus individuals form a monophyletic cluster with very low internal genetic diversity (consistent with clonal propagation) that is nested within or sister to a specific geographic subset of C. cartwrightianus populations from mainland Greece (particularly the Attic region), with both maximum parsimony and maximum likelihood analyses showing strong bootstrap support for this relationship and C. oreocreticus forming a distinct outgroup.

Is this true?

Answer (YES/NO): YES